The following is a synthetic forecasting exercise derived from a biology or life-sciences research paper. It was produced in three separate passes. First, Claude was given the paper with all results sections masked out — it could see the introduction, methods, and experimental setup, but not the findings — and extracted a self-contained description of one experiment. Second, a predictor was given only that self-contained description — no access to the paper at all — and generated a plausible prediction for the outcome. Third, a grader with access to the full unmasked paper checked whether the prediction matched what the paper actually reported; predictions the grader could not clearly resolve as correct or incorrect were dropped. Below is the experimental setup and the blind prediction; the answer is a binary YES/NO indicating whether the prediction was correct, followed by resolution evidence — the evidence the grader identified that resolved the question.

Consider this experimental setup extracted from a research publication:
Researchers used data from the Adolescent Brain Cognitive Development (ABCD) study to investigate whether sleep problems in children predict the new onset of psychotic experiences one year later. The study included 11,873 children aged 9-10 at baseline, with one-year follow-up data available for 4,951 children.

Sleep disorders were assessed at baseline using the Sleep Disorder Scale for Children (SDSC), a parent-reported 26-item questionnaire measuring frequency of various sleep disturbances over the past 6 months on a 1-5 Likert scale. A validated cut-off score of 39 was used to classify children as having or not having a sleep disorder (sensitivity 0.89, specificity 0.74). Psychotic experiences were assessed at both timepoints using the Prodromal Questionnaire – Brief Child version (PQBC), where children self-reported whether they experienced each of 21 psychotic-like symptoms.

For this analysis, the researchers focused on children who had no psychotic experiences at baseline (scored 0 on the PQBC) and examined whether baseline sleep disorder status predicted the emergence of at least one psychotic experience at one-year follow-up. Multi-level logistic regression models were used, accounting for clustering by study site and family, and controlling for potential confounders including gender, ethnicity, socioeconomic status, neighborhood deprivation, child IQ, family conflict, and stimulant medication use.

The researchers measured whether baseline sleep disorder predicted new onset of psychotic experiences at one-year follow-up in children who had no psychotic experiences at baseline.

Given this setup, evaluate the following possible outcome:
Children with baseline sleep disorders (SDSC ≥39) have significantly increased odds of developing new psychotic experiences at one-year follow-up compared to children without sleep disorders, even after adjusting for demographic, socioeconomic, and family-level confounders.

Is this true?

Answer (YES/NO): YES